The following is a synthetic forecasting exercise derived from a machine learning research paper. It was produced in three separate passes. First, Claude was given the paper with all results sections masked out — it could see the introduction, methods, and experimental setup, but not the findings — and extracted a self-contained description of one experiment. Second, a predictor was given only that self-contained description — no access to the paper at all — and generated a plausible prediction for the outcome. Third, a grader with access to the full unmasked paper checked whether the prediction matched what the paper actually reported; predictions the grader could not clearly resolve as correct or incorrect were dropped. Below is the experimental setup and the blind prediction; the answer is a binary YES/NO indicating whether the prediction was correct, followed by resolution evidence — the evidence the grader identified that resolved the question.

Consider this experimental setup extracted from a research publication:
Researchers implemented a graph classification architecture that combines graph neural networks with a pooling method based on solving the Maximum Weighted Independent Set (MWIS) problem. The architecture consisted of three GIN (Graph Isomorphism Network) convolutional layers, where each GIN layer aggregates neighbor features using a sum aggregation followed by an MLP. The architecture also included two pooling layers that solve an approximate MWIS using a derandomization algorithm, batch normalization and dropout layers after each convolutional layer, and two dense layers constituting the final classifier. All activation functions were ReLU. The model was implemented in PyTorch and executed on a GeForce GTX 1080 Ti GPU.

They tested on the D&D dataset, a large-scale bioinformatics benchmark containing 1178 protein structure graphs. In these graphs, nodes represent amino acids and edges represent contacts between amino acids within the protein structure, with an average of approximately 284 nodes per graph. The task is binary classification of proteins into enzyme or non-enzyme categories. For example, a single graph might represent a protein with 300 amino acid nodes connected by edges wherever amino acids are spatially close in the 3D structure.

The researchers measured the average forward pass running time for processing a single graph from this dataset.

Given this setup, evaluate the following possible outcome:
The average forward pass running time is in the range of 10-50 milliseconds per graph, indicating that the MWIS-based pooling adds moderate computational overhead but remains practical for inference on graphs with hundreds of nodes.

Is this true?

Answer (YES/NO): NO